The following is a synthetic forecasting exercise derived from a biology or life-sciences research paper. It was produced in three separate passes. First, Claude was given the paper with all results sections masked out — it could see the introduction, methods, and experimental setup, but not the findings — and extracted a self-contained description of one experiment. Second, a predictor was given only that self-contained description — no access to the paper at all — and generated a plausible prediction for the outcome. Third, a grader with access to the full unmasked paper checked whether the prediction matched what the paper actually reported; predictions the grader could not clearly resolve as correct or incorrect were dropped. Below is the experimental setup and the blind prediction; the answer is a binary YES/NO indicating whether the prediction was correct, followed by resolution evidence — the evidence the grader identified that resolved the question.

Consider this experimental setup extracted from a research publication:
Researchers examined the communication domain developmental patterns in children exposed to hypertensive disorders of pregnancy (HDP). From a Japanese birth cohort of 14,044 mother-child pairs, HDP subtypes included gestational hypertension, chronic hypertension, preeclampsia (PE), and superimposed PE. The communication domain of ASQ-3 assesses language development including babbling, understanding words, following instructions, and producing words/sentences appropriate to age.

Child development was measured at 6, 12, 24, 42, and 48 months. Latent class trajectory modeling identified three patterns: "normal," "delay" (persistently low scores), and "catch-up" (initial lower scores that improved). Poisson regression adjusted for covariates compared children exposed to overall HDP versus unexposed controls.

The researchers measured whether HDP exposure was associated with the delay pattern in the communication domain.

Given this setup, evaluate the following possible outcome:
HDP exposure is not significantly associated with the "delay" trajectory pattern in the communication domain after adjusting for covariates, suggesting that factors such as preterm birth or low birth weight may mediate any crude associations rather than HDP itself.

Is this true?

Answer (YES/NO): YES